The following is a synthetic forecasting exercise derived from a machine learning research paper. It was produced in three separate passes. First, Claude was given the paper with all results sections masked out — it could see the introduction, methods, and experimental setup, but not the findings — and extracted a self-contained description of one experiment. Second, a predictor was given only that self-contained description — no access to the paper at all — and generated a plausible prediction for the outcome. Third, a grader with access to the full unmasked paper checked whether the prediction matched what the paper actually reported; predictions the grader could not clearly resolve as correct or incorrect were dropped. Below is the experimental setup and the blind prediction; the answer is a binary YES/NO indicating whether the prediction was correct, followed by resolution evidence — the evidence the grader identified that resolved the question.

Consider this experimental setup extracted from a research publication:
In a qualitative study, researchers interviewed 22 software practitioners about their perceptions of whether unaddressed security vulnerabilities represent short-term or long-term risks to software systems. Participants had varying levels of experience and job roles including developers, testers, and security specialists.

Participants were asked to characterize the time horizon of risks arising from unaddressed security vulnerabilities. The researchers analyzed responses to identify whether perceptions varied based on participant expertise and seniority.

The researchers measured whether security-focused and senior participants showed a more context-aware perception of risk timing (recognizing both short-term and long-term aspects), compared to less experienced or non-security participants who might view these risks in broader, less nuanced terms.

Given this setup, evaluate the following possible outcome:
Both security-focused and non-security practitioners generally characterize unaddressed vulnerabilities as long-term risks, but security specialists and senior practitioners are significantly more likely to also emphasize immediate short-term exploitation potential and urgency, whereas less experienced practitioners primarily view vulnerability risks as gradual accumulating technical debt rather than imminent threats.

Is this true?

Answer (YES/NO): NO